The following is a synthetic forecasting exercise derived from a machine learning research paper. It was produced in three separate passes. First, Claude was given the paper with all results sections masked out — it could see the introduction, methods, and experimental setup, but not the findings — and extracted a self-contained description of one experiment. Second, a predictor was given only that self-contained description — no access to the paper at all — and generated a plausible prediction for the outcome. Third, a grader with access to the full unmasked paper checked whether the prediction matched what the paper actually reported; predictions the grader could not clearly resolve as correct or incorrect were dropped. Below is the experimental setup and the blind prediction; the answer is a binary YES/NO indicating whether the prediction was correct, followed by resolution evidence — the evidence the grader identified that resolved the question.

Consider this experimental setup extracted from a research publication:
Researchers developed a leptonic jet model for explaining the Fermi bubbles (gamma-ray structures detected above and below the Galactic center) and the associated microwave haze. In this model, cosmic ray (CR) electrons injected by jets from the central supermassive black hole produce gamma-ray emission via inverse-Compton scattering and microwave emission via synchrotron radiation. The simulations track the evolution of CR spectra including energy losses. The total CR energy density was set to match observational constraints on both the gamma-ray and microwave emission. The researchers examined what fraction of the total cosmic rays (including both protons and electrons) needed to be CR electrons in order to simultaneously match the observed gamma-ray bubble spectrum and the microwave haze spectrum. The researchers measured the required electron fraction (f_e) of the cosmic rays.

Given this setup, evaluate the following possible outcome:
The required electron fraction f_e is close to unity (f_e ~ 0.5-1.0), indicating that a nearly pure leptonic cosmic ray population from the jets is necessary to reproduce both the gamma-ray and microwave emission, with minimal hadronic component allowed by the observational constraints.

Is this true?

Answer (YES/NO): NO